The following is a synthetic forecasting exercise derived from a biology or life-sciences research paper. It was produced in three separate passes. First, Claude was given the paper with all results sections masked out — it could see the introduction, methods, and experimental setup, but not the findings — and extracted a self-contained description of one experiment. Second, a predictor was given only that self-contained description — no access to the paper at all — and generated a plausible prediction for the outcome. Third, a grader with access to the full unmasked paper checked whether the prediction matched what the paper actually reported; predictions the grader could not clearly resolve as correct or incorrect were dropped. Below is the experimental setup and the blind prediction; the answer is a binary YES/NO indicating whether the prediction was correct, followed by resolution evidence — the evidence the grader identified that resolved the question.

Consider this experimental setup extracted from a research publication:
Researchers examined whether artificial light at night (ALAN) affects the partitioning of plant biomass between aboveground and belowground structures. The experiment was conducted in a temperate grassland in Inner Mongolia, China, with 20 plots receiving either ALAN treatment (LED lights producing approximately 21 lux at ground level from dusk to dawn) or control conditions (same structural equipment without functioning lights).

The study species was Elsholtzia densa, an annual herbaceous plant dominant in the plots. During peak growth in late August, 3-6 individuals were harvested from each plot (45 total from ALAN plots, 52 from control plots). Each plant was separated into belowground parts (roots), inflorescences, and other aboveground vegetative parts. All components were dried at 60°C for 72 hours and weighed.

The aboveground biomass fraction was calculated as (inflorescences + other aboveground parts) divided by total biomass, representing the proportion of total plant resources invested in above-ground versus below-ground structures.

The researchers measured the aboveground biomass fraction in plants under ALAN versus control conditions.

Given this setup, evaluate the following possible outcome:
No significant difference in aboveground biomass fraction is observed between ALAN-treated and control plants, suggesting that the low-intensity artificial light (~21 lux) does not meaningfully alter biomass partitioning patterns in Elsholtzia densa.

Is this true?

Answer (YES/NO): NO